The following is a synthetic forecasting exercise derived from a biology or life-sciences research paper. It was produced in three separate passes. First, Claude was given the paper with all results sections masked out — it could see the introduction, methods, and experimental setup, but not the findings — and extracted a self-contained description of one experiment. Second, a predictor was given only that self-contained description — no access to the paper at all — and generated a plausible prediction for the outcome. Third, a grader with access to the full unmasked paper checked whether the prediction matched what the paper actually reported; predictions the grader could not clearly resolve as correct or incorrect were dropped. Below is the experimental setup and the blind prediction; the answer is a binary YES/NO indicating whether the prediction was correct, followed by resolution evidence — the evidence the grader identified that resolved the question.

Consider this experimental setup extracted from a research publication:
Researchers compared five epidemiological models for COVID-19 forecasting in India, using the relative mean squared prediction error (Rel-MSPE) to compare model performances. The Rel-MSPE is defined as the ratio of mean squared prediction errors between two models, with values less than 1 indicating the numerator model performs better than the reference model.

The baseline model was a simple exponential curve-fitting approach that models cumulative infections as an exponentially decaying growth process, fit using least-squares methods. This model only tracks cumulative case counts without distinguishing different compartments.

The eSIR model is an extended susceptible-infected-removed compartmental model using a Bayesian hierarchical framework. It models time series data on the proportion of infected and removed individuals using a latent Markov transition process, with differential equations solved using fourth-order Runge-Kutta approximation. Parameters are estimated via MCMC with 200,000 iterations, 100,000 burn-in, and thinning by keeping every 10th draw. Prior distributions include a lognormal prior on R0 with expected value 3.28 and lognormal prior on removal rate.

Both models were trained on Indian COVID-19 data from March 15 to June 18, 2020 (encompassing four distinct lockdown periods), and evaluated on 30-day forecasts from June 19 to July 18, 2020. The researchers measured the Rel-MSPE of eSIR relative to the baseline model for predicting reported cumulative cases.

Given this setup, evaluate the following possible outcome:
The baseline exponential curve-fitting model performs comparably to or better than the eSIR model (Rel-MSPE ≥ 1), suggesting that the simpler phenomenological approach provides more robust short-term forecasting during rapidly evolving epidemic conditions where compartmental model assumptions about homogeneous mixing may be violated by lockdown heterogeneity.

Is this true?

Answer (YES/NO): NO